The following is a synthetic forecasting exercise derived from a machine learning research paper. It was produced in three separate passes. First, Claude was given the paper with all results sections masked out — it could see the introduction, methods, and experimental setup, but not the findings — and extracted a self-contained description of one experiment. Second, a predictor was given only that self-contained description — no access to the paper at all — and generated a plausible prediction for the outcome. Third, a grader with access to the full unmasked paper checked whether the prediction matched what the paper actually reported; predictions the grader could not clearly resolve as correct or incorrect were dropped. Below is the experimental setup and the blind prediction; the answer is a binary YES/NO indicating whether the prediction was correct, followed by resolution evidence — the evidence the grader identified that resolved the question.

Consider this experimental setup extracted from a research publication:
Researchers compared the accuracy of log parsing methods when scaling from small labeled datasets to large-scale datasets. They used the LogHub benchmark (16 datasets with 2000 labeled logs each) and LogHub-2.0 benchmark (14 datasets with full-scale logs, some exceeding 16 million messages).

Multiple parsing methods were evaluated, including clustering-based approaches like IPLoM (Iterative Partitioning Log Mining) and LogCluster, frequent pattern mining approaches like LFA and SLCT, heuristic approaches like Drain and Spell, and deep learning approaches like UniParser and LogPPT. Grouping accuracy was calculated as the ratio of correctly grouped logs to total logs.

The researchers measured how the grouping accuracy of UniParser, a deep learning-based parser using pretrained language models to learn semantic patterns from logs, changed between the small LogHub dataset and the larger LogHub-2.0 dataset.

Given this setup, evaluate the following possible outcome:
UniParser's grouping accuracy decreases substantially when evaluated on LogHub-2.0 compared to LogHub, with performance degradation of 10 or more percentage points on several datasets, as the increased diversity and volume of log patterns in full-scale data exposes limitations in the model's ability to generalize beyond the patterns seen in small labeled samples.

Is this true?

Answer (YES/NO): YES